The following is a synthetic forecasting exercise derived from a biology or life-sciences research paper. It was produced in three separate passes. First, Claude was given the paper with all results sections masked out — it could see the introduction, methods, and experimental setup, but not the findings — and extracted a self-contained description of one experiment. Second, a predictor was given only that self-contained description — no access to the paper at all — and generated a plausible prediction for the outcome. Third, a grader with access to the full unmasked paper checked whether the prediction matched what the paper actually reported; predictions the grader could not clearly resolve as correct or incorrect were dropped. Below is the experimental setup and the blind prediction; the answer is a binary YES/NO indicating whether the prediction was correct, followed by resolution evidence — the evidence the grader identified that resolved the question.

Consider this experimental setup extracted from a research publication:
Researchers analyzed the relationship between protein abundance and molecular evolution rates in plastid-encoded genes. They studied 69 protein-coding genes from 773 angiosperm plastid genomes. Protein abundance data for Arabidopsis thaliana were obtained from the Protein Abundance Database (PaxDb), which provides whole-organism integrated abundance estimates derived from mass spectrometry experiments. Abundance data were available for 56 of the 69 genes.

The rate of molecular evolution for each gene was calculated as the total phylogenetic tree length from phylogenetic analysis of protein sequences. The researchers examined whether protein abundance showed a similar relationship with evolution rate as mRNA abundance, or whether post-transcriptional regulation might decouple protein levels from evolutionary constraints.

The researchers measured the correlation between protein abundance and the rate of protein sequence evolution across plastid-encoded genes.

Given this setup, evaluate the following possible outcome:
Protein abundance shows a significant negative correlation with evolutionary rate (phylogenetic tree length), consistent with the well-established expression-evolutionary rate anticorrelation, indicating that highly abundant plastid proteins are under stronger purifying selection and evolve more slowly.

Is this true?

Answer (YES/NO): NO